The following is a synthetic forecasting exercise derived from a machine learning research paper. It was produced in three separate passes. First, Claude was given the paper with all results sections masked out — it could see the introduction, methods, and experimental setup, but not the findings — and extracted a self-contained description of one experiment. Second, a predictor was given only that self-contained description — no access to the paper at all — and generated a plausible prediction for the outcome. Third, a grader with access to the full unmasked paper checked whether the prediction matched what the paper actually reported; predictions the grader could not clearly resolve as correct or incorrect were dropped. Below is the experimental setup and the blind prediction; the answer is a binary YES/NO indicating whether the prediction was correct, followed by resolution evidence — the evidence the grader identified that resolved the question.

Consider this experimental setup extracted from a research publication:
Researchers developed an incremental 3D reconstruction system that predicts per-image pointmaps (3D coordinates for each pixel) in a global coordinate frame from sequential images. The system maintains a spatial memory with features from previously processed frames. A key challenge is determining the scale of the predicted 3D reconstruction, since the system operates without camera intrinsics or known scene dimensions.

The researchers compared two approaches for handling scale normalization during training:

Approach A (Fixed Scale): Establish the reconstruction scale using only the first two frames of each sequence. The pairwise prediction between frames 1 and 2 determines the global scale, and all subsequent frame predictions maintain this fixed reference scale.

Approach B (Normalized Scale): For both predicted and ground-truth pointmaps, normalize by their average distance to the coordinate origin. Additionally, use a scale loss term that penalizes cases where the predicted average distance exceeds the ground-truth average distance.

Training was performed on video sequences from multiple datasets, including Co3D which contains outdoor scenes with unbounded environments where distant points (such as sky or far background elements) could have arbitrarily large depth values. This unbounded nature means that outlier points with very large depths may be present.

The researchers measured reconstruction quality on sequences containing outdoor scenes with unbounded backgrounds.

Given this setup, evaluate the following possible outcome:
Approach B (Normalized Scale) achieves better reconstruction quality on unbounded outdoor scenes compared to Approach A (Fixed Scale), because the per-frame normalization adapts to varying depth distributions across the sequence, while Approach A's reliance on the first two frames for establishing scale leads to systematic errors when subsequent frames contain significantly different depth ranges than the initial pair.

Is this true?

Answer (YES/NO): NO